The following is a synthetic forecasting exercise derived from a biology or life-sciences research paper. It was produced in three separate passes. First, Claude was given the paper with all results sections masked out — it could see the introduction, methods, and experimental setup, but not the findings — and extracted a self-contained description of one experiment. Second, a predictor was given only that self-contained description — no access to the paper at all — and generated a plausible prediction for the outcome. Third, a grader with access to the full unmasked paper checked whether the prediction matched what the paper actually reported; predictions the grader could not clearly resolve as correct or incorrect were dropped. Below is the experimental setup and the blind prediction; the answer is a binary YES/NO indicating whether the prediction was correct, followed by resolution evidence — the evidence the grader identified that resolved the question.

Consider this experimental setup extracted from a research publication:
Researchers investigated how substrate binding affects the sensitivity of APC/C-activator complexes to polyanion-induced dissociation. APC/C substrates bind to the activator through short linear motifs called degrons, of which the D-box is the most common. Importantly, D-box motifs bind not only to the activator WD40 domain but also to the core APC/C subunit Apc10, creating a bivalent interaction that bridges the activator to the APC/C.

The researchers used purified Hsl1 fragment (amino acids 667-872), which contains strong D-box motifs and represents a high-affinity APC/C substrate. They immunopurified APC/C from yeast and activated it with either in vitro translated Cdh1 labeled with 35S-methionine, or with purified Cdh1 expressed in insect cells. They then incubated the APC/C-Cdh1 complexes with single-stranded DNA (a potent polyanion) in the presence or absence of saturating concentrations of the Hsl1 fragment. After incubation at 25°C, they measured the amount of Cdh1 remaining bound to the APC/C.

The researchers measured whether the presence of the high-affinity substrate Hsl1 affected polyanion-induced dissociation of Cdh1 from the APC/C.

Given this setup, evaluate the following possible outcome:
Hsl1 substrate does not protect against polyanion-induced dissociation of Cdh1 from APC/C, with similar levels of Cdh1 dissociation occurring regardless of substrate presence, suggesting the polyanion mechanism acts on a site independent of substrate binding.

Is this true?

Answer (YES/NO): NO